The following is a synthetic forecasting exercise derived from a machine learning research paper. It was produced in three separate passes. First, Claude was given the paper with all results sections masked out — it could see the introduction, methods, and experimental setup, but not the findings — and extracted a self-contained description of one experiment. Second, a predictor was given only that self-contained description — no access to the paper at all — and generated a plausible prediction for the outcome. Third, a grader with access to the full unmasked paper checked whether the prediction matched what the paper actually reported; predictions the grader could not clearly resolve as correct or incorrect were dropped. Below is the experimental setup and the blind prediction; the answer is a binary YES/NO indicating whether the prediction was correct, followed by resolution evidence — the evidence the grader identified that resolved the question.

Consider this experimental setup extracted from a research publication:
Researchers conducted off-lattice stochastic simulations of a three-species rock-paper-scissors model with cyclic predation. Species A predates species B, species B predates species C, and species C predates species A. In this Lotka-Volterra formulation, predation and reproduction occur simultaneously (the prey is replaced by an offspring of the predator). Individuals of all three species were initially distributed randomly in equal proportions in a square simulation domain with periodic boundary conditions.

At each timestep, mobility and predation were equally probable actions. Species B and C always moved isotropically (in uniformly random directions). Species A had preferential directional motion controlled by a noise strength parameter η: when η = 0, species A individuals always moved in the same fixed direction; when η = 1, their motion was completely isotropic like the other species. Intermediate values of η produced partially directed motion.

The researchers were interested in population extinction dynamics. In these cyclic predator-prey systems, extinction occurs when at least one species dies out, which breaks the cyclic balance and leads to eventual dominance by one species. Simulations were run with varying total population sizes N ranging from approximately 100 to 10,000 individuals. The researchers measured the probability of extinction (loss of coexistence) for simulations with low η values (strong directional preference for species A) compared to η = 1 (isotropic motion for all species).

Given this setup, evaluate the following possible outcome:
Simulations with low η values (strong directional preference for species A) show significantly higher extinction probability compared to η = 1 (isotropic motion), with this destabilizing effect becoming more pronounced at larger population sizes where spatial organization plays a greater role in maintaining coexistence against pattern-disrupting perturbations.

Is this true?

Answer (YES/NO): NO